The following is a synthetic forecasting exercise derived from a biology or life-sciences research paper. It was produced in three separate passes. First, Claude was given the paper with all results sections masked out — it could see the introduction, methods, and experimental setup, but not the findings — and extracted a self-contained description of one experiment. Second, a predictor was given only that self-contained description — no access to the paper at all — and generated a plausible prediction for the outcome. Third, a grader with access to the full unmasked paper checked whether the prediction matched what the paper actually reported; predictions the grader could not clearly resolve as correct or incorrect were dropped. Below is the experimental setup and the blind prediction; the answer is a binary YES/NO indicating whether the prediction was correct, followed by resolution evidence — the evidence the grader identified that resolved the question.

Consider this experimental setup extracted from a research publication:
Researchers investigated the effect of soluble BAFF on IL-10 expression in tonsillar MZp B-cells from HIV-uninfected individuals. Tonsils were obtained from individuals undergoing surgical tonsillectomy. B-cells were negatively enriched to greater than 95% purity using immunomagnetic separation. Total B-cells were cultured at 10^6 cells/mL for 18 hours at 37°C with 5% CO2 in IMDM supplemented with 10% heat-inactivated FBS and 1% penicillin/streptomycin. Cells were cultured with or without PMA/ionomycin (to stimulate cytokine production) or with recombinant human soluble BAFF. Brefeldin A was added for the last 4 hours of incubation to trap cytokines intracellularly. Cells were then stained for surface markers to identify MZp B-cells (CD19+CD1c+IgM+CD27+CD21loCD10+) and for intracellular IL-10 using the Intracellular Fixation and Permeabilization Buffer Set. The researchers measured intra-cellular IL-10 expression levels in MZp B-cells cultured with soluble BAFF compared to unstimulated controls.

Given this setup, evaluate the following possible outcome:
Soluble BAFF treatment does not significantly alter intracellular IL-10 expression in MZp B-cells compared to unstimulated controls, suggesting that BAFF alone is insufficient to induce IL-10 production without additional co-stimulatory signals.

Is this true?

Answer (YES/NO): NO